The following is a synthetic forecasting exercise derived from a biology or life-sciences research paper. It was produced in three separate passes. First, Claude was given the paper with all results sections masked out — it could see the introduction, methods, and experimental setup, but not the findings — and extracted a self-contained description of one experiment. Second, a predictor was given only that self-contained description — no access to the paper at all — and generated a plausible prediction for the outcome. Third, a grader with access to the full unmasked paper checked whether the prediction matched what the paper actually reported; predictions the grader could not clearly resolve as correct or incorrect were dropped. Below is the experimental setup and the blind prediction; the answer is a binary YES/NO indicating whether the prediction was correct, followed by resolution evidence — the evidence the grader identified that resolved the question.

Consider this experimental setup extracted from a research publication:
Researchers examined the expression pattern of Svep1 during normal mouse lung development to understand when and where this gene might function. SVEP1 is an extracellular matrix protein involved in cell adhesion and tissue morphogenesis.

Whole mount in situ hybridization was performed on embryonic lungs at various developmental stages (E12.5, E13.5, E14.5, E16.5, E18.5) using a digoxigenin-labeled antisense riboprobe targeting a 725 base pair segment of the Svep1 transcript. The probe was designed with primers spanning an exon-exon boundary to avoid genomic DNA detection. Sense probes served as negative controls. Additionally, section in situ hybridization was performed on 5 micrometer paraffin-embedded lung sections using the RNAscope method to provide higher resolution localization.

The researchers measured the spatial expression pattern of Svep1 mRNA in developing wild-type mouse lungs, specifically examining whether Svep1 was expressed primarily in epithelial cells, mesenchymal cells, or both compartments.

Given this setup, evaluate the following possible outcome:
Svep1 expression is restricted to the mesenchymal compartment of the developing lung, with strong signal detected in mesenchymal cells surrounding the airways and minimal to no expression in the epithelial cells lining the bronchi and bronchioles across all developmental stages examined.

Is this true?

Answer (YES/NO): YES